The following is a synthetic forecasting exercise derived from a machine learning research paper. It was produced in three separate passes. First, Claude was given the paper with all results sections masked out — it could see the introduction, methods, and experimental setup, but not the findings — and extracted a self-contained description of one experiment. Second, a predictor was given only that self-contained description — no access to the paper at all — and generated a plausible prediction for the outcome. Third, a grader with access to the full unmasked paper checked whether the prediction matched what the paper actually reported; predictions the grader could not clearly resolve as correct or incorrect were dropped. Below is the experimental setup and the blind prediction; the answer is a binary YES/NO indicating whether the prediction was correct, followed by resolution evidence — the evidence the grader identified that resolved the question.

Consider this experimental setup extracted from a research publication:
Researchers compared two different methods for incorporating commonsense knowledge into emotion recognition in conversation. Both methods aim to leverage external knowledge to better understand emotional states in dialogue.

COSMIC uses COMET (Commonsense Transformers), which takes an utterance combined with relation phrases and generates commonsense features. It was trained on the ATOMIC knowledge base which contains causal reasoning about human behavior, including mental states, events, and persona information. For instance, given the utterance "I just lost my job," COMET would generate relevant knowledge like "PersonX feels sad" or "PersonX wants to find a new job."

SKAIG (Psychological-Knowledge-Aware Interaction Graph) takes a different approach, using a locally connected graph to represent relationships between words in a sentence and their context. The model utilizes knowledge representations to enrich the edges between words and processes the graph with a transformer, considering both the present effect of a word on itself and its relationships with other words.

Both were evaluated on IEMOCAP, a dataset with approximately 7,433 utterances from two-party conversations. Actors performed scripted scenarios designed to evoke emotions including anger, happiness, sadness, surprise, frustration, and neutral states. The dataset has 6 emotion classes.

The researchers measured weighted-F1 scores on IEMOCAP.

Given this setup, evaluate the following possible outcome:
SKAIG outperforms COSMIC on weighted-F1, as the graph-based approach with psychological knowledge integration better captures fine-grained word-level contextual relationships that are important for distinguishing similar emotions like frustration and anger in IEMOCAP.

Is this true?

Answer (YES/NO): YES